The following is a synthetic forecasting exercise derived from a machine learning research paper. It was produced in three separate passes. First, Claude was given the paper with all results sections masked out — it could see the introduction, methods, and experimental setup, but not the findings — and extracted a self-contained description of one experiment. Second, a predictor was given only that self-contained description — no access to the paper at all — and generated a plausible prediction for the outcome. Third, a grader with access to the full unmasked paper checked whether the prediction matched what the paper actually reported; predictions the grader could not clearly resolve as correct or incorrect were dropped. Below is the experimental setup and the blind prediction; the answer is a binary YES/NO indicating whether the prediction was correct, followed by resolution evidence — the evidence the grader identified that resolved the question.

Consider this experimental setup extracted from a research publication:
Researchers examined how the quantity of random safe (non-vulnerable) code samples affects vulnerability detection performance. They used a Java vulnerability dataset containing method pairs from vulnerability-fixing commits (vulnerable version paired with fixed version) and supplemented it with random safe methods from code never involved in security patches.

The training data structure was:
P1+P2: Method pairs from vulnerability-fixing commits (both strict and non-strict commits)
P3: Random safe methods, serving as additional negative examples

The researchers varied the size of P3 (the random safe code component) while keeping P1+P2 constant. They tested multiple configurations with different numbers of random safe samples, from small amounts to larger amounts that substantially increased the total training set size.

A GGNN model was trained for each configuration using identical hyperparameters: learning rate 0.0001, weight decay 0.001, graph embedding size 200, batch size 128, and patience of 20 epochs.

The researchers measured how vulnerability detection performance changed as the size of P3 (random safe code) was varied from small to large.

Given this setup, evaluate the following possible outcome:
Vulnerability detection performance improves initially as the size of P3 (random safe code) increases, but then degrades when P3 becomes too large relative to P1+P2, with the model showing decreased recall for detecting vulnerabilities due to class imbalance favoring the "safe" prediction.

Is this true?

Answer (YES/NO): NO